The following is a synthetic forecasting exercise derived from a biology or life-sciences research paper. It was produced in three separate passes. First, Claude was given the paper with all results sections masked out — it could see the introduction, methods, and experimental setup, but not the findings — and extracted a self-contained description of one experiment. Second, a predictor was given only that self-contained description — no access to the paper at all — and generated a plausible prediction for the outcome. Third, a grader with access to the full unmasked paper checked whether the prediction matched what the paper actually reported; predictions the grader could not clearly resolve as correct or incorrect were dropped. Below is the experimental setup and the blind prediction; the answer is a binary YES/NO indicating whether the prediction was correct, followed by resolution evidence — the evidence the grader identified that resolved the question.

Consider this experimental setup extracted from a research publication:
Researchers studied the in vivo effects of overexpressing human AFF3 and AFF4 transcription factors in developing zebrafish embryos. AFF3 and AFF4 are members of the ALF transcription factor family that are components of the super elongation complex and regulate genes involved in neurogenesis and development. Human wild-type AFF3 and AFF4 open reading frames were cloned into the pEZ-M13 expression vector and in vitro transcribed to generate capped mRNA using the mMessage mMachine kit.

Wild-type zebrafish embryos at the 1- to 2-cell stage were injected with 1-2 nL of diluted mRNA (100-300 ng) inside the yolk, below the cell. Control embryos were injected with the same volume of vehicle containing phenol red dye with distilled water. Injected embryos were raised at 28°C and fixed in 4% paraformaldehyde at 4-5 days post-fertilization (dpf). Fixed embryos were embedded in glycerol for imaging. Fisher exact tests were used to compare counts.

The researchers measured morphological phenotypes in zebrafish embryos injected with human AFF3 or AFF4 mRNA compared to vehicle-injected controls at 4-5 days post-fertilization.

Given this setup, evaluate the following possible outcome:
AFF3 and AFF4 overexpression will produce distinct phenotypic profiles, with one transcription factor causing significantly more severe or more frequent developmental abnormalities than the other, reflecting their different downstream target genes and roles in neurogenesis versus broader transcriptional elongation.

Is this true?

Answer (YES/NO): NO